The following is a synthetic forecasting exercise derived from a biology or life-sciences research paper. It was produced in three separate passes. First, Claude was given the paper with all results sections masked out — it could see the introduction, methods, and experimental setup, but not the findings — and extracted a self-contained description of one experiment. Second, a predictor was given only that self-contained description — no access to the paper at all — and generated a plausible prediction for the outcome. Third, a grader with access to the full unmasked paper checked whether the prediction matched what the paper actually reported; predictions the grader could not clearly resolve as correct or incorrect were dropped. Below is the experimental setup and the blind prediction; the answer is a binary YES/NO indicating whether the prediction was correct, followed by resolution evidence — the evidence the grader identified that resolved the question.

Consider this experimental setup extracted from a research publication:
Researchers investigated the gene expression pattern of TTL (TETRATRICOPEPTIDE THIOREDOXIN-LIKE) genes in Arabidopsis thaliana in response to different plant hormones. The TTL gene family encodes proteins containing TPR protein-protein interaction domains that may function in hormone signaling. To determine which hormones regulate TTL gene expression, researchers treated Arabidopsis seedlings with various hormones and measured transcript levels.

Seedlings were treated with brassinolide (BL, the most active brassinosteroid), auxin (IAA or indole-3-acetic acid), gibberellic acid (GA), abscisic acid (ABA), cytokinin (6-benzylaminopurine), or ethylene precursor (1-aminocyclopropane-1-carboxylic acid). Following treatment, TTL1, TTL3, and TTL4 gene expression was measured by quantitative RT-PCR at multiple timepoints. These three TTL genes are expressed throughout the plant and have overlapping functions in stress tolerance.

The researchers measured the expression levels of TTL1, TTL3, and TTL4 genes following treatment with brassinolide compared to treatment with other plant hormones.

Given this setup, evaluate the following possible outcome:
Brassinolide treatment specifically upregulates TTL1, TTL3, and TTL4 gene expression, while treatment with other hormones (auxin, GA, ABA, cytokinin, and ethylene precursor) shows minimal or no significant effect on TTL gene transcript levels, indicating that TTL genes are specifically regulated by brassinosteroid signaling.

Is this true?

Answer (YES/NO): YES